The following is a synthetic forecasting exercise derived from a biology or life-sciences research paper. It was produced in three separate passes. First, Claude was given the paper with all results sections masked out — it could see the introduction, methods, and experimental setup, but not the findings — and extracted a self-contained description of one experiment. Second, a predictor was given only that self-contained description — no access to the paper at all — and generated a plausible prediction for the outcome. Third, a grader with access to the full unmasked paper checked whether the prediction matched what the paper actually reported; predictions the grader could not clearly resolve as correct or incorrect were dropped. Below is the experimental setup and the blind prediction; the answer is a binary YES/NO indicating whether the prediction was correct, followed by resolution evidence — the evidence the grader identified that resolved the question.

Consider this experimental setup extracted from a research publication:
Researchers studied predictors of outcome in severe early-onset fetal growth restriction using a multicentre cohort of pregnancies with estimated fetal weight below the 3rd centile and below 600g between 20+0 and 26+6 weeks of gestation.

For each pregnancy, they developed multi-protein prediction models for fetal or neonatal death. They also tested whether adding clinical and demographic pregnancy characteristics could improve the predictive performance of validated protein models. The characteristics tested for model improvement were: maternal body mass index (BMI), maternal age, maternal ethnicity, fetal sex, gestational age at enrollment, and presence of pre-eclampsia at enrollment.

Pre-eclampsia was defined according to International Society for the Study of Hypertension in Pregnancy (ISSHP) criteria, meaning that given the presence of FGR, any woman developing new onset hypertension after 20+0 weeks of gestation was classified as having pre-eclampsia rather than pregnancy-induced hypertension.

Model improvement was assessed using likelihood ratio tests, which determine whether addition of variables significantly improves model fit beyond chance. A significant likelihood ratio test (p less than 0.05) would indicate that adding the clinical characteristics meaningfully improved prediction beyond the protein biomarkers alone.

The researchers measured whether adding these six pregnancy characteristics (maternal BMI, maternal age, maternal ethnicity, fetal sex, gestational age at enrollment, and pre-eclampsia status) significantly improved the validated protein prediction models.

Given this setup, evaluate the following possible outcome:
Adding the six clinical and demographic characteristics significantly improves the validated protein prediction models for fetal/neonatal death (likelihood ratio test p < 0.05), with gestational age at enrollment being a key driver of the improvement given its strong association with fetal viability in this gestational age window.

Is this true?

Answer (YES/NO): NO